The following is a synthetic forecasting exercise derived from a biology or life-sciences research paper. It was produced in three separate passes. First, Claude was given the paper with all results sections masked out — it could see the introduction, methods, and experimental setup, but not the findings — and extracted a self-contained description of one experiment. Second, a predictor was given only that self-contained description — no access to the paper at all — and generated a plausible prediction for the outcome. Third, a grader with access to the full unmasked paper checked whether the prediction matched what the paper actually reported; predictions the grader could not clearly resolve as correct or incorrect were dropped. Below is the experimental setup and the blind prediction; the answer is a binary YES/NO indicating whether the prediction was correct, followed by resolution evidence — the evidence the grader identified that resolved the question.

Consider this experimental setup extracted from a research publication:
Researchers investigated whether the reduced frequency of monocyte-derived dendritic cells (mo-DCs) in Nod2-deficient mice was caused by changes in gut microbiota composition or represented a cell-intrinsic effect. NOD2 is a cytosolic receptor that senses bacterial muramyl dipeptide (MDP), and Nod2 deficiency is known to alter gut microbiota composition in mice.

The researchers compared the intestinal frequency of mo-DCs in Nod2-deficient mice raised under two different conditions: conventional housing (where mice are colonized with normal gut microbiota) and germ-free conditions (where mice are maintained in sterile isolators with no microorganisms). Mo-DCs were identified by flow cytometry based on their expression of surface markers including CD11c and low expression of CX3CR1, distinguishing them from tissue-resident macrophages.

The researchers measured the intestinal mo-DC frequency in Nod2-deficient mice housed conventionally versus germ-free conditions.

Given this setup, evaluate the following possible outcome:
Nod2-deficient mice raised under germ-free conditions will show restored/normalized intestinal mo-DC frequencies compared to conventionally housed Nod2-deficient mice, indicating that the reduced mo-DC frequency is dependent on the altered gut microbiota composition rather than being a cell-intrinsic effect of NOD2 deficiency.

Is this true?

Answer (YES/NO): NO